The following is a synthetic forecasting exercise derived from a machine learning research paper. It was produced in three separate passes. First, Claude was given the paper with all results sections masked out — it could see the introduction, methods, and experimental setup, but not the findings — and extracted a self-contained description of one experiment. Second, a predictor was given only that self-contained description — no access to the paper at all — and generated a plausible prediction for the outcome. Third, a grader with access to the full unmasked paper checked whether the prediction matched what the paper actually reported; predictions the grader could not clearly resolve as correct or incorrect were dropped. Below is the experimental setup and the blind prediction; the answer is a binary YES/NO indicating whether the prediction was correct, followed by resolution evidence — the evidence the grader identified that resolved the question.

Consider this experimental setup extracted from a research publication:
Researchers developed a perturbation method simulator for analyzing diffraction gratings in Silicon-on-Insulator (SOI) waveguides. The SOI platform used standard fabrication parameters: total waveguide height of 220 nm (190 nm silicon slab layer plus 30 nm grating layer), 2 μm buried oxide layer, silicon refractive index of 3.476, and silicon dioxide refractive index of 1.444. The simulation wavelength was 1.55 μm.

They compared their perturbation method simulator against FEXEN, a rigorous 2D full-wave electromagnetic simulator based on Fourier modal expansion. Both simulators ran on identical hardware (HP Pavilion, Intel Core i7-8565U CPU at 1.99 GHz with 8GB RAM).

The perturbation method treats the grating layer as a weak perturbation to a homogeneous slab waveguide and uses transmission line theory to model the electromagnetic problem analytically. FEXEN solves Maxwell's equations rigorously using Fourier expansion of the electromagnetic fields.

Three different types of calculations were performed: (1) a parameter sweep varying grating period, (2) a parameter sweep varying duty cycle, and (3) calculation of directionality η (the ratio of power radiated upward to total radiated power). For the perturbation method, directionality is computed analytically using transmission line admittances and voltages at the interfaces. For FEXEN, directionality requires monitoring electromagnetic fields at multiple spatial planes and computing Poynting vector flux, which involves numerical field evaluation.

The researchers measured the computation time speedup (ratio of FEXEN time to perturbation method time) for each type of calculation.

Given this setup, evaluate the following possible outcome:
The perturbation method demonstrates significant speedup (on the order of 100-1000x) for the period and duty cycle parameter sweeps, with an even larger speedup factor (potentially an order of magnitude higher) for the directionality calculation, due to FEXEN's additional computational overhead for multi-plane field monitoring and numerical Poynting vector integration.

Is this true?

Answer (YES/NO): NO